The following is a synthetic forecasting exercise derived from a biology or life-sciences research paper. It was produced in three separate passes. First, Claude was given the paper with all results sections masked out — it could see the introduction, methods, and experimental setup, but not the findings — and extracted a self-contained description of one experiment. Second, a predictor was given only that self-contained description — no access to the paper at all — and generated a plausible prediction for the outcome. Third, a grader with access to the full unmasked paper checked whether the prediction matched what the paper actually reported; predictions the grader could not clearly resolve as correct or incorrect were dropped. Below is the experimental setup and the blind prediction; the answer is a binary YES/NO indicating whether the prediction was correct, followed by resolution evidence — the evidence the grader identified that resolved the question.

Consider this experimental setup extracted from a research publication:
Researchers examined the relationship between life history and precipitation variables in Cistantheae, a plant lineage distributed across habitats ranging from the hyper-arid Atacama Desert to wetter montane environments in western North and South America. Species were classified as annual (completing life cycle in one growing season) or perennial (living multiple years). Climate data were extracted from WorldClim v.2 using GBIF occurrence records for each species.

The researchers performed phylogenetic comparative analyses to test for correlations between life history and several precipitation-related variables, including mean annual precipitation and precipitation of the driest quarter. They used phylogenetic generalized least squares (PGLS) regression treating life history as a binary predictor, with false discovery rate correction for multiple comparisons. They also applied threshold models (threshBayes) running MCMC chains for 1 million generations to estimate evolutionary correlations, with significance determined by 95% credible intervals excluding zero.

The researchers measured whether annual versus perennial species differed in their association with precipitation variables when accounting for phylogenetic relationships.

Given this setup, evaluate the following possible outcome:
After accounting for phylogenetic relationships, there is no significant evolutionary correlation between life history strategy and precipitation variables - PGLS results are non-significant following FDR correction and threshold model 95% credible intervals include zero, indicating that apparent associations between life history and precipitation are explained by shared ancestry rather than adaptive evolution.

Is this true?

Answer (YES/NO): NO